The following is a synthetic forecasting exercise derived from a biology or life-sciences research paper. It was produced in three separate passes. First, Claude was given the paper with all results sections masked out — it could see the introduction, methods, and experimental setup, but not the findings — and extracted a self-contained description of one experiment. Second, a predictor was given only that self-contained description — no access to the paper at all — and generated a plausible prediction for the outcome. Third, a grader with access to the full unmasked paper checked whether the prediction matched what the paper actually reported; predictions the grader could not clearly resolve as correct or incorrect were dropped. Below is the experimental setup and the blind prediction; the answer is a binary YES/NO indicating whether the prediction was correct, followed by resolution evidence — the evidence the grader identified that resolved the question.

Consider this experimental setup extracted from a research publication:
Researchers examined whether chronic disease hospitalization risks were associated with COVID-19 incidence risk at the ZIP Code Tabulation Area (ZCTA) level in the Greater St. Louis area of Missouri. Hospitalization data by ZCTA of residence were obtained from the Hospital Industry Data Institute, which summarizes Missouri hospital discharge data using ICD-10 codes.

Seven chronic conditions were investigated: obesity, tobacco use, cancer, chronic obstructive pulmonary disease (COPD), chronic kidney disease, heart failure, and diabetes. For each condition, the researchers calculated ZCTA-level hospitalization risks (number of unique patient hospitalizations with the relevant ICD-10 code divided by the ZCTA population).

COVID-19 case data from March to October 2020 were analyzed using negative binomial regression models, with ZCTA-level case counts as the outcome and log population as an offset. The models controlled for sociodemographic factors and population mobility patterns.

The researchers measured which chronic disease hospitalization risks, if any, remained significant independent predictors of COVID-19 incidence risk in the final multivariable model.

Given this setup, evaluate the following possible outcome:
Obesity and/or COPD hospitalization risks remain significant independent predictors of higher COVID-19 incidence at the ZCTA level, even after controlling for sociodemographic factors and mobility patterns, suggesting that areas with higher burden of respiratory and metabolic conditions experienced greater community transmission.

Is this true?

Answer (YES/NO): NO